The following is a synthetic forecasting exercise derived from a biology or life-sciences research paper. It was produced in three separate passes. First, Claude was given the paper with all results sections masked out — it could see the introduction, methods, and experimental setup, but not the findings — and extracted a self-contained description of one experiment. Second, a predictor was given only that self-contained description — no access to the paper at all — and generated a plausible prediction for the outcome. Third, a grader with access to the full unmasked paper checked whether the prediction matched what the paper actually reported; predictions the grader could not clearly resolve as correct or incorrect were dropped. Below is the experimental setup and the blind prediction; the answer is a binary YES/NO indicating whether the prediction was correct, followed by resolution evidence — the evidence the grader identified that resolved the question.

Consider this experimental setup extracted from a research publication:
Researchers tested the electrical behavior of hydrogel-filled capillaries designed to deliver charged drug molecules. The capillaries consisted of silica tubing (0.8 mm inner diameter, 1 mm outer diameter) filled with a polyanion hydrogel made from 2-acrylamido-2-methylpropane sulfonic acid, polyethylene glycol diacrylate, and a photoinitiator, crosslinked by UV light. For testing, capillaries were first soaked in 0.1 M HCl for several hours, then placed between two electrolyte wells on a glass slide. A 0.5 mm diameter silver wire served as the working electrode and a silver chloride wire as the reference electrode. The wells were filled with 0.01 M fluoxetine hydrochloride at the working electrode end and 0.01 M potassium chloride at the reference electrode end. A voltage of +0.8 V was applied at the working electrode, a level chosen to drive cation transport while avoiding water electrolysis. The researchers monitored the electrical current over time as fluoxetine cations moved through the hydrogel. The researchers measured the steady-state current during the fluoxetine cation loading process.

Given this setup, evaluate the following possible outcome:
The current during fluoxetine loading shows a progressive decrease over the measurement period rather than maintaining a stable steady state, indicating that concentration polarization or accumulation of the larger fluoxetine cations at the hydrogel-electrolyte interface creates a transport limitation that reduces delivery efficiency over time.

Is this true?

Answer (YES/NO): NO